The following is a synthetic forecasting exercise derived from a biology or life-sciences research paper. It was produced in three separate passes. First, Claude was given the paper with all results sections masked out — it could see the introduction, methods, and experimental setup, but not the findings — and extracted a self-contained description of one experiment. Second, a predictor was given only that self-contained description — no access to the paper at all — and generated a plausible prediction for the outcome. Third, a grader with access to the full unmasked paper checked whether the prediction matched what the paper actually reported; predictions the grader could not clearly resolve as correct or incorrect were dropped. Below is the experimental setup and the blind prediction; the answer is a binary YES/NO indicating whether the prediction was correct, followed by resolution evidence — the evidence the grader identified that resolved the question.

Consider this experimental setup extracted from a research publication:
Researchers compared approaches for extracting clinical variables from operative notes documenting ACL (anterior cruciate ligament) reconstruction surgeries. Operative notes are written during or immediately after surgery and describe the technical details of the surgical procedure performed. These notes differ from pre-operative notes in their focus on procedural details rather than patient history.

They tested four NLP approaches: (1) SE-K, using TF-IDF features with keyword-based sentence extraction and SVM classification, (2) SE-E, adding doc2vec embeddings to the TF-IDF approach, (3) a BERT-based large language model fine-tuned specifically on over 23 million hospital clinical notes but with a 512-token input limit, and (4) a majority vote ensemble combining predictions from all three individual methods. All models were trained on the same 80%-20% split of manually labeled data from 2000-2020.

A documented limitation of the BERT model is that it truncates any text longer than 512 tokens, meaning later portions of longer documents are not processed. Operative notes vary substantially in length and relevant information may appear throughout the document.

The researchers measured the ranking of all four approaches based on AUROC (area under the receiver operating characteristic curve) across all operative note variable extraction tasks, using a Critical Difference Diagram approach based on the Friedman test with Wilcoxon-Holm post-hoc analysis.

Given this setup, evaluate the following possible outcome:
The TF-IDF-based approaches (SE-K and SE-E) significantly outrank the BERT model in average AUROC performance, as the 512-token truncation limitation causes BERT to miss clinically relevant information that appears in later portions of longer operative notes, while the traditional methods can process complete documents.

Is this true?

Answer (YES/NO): NO